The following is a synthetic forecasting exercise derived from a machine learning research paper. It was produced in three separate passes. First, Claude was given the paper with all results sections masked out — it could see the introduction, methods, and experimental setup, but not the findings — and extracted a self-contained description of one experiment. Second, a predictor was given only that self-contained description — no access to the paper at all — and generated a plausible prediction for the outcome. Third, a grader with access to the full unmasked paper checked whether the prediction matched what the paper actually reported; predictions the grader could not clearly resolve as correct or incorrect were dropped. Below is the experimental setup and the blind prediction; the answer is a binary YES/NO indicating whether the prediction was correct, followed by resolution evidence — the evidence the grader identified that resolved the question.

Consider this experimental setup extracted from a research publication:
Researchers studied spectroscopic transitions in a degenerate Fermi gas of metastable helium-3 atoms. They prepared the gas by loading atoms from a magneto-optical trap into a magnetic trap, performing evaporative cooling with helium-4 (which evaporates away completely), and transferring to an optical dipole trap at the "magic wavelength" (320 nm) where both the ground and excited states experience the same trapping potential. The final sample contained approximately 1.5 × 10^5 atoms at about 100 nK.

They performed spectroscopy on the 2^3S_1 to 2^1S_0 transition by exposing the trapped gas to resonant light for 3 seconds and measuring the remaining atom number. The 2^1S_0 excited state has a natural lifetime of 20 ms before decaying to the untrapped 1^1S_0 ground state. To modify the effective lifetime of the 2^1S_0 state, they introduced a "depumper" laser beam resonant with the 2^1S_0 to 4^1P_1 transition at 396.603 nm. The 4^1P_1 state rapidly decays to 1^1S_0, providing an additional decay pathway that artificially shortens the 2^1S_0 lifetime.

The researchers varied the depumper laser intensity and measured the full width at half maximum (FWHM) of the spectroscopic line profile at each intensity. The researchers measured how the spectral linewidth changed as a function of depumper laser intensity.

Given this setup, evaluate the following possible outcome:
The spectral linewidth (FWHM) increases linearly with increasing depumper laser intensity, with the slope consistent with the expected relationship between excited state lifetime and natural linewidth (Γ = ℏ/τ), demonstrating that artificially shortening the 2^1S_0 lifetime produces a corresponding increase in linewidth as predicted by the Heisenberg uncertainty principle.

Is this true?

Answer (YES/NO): NO